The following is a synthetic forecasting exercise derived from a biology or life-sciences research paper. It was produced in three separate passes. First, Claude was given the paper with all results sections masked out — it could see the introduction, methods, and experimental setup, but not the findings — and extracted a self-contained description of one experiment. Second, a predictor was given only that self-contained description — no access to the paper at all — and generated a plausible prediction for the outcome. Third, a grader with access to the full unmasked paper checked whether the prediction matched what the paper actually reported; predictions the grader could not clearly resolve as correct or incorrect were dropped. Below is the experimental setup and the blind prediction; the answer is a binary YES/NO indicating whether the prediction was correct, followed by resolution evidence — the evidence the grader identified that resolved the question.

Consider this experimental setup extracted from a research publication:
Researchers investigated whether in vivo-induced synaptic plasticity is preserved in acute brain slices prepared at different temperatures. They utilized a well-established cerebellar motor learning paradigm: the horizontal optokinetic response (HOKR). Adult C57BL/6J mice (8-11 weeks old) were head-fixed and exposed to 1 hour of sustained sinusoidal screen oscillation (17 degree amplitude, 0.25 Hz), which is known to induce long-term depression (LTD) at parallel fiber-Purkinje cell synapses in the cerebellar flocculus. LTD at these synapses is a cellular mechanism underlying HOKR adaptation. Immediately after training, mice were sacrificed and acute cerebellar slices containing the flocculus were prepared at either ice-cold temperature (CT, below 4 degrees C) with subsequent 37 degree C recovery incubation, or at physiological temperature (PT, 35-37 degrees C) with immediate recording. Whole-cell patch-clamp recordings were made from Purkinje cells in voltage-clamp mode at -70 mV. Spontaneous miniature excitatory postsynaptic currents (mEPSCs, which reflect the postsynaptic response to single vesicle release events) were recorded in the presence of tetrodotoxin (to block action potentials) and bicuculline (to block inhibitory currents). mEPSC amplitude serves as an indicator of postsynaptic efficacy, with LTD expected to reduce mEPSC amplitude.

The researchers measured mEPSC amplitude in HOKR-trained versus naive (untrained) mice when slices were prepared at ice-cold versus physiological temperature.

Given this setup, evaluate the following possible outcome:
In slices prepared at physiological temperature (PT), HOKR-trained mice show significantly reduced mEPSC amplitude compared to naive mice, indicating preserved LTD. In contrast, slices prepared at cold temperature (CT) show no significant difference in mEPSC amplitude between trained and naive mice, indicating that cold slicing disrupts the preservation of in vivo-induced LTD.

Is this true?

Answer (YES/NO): YES